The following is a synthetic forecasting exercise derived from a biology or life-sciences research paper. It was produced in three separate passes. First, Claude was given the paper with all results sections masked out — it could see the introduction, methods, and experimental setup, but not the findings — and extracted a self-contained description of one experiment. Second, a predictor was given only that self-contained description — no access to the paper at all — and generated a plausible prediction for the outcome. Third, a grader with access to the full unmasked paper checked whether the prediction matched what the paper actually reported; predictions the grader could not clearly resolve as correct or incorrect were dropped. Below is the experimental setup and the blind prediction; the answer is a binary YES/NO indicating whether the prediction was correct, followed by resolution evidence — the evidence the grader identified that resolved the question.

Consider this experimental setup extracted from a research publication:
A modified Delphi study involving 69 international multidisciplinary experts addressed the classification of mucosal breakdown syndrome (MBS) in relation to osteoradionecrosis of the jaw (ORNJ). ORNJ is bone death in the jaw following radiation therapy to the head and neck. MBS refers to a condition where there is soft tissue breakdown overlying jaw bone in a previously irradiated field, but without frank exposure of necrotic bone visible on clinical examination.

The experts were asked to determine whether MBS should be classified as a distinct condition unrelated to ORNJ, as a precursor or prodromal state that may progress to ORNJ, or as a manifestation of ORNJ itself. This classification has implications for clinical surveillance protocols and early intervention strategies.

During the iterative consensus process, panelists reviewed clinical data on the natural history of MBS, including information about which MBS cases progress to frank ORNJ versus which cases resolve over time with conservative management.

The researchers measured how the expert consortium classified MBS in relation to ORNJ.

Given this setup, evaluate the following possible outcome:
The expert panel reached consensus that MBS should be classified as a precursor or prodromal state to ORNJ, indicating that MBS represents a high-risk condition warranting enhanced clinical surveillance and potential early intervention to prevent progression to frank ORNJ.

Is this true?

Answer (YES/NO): NO